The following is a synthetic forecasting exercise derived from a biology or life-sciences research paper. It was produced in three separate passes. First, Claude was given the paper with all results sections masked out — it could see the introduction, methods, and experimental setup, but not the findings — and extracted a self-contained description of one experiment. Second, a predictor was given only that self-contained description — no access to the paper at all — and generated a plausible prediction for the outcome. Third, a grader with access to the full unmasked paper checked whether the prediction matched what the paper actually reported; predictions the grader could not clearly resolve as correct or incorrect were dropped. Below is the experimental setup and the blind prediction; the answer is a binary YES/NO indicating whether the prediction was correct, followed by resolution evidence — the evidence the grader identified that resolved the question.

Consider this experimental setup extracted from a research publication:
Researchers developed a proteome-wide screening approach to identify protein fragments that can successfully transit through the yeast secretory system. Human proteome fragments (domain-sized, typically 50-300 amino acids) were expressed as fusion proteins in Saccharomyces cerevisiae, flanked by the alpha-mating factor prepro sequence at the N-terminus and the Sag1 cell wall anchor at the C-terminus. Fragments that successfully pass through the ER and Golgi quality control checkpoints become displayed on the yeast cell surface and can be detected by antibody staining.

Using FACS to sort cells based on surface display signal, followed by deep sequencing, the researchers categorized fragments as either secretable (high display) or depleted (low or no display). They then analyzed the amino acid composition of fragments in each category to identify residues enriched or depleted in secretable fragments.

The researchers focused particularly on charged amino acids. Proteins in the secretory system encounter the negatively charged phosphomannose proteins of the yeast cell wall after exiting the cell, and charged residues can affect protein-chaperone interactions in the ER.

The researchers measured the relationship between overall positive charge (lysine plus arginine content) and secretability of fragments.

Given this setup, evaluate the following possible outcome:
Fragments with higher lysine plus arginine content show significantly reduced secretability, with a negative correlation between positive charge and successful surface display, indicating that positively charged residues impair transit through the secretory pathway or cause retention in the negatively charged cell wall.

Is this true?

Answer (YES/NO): YES